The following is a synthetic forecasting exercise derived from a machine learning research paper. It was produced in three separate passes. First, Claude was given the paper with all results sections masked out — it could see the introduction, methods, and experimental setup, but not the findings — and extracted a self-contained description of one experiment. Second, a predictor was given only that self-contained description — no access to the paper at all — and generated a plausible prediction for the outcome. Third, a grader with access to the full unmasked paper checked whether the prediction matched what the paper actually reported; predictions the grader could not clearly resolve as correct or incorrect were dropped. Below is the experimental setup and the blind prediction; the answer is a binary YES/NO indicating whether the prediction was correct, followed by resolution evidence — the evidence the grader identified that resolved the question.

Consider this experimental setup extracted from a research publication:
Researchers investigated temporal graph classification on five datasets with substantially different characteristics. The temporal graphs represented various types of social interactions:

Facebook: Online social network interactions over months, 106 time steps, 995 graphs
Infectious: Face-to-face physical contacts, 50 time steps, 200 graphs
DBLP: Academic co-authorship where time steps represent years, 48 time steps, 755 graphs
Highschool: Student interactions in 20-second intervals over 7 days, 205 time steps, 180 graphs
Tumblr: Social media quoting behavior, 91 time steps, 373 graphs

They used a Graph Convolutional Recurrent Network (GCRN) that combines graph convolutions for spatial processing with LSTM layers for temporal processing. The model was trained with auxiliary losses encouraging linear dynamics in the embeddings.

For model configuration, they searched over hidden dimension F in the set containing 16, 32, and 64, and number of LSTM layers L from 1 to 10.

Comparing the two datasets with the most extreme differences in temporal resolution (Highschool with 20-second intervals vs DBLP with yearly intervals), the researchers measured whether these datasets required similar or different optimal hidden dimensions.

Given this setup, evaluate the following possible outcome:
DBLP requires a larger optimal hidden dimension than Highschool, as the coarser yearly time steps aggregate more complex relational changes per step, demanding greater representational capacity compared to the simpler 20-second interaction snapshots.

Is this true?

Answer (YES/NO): NO